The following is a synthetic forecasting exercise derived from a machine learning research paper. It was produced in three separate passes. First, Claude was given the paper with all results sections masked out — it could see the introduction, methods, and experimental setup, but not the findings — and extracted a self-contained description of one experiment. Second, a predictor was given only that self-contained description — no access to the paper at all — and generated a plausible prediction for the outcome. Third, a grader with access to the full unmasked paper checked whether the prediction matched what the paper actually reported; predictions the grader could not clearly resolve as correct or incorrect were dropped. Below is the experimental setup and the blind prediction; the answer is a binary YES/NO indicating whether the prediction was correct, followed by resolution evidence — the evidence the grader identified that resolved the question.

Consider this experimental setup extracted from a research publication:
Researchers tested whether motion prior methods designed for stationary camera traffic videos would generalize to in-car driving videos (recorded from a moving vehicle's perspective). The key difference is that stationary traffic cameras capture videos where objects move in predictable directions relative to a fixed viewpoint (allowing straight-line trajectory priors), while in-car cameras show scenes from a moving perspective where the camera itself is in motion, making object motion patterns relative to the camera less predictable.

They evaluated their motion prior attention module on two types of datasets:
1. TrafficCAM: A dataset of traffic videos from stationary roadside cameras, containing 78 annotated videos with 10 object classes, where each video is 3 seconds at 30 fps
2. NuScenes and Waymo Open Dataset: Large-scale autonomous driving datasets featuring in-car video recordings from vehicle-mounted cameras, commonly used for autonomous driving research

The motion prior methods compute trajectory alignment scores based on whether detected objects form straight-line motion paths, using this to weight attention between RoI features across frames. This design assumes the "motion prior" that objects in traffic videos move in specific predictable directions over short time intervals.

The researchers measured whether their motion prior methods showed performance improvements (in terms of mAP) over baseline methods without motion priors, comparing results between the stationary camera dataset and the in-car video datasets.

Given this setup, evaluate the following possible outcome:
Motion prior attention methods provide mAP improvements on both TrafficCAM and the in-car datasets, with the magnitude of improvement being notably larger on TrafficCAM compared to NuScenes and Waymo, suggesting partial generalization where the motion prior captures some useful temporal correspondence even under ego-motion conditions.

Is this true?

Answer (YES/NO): NO